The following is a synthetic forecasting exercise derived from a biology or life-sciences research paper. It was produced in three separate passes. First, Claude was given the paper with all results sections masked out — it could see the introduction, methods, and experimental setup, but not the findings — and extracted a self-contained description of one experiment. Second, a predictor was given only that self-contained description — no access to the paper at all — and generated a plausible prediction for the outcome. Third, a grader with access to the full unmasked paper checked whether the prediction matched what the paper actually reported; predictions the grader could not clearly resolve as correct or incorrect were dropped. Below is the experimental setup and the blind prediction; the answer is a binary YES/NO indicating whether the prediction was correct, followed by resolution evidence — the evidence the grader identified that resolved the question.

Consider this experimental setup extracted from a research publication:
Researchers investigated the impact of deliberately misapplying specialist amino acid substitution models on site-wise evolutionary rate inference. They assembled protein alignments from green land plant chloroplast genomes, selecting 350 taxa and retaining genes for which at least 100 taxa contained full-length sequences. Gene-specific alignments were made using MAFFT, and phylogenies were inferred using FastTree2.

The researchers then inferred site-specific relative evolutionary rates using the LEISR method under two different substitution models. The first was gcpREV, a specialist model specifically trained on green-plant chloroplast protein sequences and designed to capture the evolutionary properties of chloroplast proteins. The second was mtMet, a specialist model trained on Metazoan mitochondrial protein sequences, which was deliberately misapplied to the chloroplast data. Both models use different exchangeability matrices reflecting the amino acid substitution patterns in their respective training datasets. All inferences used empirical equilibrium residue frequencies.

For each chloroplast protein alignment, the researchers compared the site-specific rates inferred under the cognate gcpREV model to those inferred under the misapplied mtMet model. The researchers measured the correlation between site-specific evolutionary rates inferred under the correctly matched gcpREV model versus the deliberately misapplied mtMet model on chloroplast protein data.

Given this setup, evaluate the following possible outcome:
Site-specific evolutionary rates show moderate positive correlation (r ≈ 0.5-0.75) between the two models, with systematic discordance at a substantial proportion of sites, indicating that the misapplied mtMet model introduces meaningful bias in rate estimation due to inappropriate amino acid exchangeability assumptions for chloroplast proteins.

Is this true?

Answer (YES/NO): NO